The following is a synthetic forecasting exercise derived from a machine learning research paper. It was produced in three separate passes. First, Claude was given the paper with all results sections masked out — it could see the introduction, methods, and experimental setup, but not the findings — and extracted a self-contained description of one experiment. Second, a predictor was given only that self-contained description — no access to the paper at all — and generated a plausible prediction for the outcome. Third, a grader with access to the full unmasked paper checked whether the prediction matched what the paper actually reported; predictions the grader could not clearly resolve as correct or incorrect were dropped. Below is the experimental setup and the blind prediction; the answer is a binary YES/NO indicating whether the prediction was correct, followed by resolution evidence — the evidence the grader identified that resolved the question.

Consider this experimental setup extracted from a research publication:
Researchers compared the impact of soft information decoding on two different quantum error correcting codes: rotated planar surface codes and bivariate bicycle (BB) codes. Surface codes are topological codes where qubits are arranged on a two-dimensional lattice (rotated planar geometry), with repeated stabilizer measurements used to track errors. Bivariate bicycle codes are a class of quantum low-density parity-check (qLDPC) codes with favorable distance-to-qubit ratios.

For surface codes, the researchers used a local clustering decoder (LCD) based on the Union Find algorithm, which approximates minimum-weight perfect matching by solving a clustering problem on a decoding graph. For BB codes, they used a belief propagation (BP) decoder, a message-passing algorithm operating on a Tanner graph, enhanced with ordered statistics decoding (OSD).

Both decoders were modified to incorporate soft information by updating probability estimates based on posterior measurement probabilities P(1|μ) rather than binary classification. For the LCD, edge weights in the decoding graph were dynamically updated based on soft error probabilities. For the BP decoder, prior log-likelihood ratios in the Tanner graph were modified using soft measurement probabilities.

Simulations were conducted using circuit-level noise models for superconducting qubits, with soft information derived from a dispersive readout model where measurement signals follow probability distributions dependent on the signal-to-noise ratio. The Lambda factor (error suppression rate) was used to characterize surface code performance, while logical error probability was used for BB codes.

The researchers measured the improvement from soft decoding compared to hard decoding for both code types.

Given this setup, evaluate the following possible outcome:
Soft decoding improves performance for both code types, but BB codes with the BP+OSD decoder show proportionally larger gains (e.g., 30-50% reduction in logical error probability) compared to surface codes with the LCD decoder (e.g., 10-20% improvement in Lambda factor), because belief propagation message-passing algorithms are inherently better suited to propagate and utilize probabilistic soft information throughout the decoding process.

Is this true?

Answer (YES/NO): NO